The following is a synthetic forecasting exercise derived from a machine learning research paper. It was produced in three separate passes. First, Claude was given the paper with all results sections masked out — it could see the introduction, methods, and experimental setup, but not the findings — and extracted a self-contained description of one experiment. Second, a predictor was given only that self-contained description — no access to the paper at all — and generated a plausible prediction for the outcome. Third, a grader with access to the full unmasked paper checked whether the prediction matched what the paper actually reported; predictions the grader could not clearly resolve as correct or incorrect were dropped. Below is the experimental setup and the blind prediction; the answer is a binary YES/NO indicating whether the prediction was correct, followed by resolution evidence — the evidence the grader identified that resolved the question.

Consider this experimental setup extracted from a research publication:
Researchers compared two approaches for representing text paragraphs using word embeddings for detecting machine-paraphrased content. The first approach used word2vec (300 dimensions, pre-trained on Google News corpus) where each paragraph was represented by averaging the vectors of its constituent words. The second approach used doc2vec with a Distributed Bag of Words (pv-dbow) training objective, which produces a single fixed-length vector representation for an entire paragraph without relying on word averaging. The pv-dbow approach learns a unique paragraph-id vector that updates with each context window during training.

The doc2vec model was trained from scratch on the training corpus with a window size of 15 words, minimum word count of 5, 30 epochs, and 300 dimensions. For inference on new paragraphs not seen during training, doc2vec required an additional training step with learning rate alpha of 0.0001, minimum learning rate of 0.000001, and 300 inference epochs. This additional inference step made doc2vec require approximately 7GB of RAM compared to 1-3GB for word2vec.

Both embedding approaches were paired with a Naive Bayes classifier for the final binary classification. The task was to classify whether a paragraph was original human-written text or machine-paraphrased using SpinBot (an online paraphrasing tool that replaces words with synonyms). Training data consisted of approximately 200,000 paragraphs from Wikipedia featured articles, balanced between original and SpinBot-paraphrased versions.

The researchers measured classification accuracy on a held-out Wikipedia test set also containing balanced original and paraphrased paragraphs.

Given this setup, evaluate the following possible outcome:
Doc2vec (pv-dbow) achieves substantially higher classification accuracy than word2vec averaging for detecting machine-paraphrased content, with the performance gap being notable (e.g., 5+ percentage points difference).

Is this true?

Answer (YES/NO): NO